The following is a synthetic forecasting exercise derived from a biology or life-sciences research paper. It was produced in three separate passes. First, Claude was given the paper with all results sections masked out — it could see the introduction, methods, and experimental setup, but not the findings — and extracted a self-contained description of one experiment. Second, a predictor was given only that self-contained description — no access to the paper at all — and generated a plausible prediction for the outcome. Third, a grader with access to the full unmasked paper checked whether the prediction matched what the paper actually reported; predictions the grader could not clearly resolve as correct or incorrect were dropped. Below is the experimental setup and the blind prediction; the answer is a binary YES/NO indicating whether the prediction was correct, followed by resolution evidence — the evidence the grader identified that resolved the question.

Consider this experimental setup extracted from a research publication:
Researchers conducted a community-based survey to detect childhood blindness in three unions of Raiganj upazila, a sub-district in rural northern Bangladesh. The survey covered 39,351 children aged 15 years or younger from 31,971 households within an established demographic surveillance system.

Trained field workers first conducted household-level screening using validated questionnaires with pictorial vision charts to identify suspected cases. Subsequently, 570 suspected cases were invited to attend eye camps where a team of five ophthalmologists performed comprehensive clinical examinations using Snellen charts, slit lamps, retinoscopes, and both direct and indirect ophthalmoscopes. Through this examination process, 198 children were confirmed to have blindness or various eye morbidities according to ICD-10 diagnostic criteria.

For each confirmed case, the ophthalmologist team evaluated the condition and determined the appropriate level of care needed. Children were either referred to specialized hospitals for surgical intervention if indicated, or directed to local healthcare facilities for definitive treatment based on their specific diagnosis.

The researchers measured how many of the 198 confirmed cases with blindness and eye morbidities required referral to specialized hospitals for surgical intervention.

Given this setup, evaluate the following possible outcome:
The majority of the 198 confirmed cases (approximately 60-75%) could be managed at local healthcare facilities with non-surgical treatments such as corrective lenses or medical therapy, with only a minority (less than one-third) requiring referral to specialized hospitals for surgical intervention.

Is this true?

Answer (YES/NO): NO